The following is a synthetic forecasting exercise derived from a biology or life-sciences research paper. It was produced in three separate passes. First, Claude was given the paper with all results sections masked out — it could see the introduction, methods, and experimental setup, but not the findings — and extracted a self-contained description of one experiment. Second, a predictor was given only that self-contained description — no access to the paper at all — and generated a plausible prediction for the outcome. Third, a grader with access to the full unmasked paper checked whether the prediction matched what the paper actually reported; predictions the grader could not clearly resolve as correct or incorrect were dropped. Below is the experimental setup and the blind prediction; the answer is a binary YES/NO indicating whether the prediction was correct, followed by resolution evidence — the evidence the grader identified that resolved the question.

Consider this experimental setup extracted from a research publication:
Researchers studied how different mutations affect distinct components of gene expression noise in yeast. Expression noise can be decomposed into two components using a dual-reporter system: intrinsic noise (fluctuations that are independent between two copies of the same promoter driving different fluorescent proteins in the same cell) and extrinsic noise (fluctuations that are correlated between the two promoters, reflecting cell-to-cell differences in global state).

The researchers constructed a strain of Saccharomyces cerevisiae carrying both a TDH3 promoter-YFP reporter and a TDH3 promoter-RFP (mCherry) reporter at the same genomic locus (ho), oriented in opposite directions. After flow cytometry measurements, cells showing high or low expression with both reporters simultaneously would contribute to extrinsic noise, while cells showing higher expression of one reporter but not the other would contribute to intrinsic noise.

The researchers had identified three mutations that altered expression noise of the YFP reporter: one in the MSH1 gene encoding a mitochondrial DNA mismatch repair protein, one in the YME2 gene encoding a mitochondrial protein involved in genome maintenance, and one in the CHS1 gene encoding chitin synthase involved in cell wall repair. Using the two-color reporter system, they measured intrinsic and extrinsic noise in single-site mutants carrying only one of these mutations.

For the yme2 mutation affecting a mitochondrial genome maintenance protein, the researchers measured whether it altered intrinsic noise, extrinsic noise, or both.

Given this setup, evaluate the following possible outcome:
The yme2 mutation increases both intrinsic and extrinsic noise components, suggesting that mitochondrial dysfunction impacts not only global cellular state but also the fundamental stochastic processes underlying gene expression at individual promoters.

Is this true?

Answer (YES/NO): NO